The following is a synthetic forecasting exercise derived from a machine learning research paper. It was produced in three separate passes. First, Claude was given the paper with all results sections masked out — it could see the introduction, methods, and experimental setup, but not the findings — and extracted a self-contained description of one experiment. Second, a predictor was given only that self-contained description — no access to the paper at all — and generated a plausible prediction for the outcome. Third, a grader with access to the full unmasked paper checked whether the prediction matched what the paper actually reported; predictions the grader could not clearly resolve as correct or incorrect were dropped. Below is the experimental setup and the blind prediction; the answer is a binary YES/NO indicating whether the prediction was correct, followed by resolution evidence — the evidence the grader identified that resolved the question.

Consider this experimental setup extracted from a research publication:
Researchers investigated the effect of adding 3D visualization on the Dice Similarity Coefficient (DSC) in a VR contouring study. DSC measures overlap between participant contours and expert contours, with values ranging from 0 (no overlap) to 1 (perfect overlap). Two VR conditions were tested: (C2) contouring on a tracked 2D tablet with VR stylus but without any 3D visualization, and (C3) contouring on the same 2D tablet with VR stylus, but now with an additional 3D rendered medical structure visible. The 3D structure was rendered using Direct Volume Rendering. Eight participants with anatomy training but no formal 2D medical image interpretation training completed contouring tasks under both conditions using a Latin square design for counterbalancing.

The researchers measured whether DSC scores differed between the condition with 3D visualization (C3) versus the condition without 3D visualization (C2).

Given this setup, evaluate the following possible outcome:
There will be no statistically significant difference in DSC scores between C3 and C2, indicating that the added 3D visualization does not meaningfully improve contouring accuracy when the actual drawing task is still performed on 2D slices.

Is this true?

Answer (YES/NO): NO